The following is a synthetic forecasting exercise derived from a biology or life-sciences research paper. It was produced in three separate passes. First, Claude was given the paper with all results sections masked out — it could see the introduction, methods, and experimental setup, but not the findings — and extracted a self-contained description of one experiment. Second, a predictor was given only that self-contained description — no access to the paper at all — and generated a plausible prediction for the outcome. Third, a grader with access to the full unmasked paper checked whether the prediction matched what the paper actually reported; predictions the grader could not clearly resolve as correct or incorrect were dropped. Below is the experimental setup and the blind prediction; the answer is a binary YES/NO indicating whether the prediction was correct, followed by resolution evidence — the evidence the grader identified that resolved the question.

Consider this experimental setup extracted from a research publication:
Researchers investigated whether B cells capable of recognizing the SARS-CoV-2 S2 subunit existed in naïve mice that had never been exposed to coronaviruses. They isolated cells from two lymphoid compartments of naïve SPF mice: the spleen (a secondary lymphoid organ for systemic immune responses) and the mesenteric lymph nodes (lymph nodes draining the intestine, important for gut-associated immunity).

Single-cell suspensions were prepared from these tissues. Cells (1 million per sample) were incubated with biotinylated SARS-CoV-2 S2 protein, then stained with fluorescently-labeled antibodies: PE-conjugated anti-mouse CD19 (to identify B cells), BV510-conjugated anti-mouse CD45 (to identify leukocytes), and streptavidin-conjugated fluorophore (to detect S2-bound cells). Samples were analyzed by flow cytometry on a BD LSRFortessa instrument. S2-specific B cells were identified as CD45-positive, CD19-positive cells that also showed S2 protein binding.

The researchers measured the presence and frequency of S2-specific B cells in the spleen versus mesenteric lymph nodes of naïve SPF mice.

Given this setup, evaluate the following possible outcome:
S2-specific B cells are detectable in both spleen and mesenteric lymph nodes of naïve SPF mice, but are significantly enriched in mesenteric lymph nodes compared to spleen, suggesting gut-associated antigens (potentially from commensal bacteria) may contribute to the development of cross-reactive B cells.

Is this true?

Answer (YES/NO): YES